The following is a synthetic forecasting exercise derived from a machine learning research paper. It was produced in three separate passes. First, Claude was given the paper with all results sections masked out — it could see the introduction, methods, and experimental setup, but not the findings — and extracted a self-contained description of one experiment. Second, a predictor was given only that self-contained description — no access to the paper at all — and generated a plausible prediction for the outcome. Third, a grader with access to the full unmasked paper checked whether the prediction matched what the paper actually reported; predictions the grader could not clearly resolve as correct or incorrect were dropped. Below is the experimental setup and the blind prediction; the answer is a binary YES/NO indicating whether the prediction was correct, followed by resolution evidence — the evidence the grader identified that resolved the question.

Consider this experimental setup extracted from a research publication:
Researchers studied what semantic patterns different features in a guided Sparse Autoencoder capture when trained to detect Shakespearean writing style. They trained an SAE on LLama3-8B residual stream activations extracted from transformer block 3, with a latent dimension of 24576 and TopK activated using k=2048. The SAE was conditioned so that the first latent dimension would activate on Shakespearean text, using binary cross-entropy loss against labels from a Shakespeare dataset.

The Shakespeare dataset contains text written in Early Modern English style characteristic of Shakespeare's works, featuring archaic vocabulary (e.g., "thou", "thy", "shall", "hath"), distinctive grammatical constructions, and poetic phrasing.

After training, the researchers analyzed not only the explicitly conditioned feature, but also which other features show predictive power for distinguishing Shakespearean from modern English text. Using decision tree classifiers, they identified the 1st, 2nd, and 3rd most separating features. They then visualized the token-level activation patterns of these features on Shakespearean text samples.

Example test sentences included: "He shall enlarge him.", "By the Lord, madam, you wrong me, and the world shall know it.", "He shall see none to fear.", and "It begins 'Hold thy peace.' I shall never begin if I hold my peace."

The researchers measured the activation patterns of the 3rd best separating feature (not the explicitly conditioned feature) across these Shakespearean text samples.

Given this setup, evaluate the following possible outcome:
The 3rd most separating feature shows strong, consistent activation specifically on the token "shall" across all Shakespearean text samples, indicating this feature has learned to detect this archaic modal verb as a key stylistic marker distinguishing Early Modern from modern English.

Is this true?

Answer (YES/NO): YES